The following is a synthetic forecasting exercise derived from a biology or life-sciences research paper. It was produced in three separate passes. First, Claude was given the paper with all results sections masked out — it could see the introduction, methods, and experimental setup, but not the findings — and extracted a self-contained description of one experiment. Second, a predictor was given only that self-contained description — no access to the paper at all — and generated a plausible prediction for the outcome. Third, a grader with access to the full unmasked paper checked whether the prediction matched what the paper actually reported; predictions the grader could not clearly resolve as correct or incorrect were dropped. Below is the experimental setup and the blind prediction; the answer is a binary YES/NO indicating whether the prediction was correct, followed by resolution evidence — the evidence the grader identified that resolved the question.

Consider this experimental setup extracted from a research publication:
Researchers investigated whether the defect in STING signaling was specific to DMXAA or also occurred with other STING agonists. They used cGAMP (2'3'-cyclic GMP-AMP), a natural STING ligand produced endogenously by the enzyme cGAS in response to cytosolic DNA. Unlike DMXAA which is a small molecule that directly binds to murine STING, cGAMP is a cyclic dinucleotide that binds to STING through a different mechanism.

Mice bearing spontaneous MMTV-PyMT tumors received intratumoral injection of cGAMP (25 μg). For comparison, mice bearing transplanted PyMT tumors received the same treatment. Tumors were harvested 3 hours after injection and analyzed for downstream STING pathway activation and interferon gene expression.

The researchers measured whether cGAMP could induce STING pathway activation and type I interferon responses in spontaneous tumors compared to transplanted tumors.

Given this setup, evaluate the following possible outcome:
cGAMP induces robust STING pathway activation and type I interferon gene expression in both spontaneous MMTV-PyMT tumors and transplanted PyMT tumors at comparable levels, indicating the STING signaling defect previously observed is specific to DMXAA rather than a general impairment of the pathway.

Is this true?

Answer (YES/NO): NO